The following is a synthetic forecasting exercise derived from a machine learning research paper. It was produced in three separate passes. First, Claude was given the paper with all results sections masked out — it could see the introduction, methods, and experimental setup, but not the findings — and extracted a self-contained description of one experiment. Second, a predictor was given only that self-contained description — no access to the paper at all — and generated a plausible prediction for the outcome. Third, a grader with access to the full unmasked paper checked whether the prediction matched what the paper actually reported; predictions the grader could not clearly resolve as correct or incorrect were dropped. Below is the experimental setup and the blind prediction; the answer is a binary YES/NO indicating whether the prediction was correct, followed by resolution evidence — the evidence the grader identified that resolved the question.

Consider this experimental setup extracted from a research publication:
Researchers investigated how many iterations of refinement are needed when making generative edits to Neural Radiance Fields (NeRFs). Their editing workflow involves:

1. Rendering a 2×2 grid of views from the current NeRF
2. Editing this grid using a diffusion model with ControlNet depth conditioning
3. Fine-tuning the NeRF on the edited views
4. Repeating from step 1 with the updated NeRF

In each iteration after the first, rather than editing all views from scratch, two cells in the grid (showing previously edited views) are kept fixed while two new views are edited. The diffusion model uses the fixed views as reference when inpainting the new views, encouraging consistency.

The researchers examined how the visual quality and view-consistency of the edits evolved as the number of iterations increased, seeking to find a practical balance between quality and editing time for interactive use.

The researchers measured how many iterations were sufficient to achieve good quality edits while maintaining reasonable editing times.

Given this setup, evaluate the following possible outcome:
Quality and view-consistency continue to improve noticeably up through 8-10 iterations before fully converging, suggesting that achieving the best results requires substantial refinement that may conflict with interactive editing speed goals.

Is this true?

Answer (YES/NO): NO